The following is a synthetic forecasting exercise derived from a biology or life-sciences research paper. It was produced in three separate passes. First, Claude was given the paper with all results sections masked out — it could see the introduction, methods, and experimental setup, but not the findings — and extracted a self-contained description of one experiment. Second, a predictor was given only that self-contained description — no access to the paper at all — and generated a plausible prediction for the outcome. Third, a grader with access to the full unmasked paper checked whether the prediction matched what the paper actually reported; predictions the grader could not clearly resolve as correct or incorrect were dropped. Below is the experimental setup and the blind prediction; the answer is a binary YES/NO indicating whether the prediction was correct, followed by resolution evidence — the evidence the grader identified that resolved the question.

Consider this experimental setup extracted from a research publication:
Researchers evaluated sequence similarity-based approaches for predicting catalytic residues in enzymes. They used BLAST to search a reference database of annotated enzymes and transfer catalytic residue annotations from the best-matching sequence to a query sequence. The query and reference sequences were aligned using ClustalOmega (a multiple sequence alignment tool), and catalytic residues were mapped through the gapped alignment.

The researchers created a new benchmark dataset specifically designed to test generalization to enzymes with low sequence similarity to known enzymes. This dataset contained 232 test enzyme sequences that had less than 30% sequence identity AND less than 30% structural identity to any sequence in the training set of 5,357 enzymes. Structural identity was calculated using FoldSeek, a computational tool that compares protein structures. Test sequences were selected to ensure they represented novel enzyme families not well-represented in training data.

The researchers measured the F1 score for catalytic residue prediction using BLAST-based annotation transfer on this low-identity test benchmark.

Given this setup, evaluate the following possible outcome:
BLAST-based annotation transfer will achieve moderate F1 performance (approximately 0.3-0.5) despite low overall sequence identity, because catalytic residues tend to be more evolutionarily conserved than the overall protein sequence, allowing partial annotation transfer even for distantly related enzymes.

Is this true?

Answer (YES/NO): YES